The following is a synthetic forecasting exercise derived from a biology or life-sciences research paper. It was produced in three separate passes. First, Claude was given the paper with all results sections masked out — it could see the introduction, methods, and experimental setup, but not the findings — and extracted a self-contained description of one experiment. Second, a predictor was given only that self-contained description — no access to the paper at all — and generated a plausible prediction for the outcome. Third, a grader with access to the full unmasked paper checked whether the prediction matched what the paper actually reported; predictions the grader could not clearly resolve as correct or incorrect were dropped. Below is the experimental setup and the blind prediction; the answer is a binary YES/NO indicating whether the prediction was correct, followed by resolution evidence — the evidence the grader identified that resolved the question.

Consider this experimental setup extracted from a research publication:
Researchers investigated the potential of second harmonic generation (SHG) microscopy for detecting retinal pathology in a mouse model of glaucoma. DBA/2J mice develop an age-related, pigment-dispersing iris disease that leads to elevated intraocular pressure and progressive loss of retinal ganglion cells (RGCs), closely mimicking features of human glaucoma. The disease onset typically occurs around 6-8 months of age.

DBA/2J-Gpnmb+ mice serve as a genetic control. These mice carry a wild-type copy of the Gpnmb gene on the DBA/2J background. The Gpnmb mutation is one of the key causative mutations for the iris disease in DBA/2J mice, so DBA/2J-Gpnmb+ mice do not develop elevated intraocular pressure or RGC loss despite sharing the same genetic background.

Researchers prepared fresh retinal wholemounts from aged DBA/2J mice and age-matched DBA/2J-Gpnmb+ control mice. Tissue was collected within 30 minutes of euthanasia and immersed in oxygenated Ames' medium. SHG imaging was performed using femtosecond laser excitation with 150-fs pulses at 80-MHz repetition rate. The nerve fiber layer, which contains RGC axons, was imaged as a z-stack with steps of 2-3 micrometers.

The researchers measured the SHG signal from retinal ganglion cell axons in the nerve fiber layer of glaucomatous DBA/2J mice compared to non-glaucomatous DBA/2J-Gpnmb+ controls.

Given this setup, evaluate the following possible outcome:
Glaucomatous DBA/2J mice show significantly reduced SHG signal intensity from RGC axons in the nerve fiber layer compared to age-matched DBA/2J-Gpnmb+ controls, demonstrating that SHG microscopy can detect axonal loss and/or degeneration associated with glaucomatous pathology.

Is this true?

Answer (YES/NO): YES